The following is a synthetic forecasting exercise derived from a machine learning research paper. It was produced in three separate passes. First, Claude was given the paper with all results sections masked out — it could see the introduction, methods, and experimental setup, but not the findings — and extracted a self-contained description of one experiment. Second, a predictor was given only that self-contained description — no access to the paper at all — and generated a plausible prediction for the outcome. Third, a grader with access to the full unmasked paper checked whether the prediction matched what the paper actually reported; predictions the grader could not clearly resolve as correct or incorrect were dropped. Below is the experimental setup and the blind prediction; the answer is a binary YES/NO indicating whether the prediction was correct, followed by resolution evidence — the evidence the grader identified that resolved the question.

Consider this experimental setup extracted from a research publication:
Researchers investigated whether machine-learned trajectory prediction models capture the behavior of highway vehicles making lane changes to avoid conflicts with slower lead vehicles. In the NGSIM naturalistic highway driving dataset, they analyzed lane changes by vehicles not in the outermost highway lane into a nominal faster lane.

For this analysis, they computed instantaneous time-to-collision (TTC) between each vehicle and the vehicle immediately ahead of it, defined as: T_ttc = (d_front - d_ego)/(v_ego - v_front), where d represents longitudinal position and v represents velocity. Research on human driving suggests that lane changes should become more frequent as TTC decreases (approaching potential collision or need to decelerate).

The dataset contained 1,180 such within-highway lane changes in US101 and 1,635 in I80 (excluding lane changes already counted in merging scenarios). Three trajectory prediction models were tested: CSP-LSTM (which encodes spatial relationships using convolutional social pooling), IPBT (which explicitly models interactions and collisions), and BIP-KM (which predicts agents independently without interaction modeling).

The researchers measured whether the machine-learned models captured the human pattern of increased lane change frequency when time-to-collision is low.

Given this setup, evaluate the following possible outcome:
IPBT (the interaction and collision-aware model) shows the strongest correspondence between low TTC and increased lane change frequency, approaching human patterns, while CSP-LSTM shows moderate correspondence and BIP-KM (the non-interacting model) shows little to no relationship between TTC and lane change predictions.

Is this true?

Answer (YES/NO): NO